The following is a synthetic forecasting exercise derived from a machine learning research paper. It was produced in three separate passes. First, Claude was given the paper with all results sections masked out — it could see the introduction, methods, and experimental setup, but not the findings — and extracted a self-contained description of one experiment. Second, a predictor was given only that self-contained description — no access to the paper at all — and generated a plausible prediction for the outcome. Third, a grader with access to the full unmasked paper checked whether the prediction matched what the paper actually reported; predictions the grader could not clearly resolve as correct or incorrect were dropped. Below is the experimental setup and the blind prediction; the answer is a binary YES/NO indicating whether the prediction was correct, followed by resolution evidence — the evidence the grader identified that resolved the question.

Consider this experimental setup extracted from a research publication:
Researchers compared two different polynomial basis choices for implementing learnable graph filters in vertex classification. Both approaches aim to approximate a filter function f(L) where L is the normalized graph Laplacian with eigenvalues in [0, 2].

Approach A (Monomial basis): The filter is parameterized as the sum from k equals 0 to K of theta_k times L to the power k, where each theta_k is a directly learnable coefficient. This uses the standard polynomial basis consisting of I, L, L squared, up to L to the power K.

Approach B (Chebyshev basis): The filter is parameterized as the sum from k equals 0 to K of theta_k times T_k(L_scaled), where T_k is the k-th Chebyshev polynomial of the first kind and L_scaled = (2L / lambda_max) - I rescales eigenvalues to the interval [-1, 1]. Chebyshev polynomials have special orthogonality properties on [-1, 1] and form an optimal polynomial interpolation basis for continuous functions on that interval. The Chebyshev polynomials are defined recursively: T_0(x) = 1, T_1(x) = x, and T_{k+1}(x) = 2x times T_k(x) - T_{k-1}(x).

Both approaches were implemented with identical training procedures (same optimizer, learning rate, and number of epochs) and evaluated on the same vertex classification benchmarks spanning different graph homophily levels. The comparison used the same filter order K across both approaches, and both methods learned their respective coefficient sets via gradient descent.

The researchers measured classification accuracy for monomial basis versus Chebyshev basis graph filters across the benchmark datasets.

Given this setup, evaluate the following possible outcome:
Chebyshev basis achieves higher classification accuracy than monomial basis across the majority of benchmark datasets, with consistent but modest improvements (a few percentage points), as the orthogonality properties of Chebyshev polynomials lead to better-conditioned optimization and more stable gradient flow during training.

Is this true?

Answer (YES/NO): NO